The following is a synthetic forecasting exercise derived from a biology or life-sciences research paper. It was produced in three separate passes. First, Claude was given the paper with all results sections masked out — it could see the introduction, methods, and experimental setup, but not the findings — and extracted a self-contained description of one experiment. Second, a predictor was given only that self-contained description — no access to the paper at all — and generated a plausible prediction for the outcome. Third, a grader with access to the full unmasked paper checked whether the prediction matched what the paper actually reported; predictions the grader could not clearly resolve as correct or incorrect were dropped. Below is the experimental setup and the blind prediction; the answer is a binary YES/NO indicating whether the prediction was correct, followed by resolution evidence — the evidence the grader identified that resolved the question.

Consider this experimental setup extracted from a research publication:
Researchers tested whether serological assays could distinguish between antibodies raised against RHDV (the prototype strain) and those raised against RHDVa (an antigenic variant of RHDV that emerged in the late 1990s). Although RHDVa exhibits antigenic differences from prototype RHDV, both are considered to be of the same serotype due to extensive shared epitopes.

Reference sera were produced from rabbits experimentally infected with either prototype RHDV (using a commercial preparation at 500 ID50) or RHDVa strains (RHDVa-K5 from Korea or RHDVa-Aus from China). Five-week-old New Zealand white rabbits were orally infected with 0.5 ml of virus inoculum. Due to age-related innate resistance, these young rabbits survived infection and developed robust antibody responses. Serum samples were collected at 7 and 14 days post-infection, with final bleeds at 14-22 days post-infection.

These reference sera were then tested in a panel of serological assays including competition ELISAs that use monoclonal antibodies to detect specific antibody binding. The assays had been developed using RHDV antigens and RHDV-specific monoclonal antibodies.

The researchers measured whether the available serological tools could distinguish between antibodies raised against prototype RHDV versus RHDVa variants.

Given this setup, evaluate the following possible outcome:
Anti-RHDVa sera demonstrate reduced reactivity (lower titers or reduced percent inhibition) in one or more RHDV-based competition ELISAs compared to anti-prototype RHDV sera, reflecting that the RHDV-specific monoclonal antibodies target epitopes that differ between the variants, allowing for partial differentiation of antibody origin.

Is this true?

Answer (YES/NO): NO